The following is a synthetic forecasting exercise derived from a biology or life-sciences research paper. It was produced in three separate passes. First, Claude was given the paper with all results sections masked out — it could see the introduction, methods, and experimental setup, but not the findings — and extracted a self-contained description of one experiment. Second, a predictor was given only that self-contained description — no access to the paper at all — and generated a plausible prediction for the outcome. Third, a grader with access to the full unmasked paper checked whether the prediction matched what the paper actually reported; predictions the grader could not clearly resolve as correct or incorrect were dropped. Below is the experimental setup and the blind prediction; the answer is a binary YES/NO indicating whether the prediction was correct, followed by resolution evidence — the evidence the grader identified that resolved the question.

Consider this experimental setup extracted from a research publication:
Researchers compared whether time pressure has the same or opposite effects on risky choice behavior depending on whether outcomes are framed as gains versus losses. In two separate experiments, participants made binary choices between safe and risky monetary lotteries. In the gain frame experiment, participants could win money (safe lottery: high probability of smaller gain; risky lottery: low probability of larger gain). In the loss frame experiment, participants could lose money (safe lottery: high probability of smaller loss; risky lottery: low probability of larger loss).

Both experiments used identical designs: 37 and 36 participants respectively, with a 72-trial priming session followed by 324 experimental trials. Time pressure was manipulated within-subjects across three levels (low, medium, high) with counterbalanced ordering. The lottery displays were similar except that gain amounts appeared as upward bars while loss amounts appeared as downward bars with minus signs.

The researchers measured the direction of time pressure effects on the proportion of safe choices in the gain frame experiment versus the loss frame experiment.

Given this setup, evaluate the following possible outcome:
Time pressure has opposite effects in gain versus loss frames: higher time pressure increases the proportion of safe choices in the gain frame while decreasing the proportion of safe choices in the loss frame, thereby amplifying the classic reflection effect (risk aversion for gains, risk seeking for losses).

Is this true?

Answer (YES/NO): YES